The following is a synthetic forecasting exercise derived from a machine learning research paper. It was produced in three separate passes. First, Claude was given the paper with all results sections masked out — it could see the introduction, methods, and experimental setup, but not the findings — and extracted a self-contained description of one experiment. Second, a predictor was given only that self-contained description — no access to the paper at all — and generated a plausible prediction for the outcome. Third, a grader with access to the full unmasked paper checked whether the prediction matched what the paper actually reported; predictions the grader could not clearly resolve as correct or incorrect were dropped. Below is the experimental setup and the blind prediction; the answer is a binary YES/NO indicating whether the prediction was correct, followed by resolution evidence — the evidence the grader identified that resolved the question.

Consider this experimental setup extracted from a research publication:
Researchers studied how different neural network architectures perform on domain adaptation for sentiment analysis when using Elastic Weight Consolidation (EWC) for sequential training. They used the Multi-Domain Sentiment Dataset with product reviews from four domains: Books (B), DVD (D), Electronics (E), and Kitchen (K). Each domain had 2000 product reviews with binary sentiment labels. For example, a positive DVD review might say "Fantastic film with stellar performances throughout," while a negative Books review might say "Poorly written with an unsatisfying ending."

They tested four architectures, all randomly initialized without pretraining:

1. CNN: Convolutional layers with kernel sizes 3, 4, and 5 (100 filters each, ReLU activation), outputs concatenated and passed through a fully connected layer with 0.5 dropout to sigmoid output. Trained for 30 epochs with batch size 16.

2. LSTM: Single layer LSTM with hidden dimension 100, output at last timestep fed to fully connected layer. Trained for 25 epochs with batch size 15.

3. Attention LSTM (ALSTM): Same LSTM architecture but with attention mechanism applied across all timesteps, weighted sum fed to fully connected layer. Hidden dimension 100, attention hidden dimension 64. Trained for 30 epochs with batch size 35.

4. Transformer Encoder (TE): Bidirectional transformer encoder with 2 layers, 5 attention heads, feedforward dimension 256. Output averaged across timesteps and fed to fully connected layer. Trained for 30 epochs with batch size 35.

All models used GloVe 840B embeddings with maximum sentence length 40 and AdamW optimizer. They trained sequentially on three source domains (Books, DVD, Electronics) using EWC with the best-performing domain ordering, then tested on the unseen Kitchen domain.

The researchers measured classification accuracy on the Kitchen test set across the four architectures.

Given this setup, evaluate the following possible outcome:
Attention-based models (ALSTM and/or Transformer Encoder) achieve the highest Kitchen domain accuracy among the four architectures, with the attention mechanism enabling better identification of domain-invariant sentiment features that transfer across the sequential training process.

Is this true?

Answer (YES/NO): NO